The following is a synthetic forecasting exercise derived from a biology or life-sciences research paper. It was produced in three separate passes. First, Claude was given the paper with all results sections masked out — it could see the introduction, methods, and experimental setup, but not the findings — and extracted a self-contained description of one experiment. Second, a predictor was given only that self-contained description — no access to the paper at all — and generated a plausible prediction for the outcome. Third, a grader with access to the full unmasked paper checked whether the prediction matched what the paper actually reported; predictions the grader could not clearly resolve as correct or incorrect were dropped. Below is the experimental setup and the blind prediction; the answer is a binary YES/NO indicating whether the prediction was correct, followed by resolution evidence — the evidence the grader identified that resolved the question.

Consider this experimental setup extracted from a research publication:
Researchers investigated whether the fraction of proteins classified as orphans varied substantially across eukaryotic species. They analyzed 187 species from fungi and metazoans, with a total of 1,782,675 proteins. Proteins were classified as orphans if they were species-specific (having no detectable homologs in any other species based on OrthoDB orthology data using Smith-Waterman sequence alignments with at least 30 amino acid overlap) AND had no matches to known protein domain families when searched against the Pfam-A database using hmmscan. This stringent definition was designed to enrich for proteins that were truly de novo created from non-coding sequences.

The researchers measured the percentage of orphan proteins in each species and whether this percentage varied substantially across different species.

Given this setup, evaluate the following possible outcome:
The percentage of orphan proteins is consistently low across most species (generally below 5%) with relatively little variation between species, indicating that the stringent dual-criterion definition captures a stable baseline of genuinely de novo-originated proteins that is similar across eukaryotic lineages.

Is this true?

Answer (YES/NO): NO